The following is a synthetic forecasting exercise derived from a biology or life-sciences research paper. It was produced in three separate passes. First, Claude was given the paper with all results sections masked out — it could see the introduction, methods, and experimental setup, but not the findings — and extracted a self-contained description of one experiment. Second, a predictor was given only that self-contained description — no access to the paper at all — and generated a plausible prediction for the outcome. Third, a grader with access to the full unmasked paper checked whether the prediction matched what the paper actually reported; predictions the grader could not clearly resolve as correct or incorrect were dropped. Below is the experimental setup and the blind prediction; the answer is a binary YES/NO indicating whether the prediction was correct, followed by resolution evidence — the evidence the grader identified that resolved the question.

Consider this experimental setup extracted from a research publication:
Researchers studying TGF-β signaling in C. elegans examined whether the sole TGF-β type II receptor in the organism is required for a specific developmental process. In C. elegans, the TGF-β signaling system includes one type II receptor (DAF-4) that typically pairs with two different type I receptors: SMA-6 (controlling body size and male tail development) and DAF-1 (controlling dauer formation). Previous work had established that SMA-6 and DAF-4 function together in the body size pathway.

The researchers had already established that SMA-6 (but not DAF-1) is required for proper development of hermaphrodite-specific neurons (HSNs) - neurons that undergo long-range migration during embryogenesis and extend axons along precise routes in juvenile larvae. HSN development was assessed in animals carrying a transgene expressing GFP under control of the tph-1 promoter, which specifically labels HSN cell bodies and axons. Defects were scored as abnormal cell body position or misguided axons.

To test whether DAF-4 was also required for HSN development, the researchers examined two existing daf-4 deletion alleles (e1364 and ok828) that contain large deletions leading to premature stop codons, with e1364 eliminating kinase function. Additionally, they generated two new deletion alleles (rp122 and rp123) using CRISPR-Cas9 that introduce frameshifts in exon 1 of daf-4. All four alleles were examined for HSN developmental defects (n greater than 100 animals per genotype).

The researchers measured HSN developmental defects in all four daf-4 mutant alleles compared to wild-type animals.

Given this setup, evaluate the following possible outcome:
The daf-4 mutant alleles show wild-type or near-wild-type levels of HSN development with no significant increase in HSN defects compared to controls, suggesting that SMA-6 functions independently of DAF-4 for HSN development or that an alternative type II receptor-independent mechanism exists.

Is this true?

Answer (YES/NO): YES